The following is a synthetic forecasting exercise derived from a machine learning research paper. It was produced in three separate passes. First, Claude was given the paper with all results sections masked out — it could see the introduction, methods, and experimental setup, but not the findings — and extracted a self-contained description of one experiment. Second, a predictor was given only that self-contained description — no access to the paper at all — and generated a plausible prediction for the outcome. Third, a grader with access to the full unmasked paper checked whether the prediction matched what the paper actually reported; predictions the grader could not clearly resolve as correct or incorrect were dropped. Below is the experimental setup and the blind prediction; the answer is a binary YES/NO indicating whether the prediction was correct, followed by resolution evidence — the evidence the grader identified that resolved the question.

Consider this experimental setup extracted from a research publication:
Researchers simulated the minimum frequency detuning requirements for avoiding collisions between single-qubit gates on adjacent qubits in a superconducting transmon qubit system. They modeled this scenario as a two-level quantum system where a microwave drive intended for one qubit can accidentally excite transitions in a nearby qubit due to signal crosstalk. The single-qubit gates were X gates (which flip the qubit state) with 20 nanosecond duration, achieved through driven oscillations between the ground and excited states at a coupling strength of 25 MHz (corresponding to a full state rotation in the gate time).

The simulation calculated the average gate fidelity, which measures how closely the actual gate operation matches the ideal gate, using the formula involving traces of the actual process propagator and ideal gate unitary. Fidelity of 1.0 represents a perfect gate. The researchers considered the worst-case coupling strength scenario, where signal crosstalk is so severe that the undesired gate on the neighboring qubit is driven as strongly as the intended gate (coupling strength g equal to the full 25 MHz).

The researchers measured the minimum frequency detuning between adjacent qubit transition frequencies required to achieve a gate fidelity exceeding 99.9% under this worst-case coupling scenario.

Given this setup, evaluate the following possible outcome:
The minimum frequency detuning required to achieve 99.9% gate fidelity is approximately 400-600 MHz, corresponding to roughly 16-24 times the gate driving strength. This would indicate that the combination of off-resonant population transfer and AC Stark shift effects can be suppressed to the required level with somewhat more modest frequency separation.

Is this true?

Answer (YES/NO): YES